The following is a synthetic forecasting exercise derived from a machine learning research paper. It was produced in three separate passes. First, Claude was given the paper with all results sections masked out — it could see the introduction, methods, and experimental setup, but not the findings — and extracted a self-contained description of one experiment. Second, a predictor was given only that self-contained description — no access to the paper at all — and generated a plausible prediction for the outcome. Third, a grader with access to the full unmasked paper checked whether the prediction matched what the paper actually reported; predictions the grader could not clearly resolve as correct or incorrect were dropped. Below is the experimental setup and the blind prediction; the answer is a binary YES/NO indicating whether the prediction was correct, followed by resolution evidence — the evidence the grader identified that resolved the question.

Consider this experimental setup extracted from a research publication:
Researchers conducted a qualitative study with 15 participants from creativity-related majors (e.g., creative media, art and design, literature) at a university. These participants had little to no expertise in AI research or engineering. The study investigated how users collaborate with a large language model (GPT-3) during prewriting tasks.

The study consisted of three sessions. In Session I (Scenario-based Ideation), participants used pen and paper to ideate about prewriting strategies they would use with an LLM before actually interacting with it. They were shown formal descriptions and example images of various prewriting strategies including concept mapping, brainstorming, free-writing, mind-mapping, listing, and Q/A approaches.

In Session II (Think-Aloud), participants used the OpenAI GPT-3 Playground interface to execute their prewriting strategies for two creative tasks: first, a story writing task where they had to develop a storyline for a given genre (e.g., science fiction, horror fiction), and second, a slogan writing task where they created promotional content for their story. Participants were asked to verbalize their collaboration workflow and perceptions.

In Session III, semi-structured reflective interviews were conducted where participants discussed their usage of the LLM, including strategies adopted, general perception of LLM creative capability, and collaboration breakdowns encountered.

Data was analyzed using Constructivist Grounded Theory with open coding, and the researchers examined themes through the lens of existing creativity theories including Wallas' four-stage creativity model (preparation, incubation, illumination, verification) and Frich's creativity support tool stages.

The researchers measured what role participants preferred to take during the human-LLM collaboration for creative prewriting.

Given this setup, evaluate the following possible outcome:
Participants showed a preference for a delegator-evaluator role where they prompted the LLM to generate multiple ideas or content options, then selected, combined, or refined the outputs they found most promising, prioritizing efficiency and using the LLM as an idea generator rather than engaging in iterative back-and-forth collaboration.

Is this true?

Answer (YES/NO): NO